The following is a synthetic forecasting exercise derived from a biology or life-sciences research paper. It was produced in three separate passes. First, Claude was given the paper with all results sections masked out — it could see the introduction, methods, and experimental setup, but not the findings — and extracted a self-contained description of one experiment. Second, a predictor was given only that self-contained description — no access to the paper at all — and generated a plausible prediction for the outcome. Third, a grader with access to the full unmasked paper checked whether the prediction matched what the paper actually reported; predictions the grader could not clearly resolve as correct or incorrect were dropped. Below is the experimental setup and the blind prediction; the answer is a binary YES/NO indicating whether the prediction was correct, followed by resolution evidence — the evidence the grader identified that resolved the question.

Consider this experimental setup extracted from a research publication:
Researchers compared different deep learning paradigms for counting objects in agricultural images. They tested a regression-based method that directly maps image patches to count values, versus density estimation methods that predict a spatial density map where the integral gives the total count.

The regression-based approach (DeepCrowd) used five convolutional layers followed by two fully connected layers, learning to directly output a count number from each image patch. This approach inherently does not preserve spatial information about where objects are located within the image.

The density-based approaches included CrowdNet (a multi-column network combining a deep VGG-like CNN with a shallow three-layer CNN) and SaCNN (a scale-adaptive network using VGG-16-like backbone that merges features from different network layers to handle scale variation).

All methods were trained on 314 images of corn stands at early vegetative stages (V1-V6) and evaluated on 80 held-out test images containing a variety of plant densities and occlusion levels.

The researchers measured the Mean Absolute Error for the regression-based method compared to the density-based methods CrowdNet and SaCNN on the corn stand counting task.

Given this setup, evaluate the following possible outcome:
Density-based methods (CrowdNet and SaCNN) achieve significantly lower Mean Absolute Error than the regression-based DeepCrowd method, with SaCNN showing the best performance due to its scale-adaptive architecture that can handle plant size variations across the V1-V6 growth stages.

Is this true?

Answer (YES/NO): NO